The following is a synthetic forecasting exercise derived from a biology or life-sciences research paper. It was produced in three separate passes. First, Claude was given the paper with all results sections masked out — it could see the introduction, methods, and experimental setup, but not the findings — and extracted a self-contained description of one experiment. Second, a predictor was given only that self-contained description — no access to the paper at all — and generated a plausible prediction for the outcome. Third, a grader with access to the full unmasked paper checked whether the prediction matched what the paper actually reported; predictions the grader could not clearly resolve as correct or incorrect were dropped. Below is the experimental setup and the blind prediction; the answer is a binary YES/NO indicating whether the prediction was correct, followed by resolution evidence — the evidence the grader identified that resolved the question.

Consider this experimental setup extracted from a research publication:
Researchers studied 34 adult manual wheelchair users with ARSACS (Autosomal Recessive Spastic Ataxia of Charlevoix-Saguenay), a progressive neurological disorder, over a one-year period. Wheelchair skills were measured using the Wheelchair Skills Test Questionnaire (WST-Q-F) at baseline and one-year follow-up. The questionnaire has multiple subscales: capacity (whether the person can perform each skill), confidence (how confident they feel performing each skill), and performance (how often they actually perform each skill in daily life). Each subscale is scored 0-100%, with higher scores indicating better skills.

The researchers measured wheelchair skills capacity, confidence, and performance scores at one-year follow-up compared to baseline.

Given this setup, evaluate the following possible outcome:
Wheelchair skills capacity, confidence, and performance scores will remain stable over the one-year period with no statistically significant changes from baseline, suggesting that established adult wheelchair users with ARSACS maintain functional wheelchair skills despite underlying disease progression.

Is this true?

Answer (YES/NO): YES